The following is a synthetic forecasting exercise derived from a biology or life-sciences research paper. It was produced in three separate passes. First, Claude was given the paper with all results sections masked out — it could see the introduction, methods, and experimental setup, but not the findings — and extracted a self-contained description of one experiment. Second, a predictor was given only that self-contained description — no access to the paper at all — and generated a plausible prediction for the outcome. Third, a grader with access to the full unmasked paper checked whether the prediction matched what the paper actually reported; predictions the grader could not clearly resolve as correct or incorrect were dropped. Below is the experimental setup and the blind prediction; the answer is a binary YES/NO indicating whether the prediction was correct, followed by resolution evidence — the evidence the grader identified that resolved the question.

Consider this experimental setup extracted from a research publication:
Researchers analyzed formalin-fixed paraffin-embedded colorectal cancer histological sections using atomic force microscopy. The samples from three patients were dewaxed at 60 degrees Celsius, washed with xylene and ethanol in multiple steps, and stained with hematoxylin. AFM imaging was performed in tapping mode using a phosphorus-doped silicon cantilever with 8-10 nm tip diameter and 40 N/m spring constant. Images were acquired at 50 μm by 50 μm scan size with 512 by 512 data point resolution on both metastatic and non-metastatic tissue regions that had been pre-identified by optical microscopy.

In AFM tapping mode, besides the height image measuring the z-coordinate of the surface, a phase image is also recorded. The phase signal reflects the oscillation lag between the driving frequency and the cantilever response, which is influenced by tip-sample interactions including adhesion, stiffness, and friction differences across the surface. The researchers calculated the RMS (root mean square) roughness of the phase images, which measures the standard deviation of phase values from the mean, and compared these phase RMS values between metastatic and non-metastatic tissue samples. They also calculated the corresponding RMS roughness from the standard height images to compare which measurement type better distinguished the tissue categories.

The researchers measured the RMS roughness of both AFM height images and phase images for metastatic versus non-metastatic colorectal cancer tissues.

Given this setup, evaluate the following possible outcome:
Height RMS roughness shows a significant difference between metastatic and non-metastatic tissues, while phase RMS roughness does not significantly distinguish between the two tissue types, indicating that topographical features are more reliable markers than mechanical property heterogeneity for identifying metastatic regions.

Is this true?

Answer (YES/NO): NO